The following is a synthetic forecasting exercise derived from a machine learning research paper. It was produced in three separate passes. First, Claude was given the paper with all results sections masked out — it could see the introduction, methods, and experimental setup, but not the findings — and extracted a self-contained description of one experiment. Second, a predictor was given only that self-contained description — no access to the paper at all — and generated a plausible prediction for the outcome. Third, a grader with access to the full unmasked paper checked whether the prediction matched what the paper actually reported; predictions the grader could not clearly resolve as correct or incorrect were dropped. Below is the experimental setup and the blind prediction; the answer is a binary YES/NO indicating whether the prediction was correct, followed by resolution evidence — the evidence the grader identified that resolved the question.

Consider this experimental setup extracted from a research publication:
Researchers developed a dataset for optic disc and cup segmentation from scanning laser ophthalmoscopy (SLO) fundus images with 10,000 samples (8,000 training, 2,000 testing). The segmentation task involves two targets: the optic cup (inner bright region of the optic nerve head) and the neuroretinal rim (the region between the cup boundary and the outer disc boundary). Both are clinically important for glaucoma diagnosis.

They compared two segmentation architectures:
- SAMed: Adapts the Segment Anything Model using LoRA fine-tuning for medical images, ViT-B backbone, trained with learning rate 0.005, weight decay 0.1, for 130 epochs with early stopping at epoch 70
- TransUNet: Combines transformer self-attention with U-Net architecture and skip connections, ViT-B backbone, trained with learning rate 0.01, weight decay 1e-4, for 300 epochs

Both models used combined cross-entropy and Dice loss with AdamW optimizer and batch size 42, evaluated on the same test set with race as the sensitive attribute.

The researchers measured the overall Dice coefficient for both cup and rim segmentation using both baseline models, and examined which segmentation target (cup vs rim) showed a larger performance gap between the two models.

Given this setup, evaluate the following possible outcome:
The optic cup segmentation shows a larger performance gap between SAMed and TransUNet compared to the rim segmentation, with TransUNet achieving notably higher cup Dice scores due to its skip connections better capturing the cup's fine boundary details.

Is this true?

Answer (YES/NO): NO